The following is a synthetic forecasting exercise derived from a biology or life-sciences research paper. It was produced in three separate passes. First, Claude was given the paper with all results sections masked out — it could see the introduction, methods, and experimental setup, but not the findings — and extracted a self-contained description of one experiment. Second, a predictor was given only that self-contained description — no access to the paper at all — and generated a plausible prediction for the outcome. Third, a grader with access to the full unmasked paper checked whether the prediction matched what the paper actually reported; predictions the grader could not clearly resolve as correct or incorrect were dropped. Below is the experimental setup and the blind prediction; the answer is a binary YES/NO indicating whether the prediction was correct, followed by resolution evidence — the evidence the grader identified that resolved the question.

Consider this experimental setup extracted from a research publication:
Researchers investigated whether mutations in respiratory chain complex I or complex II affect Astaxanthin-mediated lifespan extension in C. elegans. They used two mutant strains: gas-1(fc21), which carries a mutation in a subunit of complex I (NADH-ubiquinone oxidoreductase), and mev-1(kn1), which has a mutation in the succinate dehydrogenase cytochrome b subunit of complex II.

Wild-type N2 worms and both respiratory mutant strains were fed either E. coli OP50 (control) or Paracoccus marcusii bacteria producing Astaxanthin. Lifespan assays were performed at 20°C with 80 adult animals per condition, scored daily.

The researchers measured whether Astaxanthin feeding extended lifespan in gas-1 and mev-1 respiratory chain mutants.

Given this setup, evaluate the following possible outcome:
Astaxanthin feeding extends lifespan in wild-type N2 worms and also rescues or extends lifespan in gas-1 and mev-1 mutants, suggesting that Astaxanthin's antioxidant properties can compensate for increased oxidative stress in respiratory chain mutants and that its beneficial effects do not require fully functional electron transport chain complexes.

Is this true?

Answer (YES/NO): NO